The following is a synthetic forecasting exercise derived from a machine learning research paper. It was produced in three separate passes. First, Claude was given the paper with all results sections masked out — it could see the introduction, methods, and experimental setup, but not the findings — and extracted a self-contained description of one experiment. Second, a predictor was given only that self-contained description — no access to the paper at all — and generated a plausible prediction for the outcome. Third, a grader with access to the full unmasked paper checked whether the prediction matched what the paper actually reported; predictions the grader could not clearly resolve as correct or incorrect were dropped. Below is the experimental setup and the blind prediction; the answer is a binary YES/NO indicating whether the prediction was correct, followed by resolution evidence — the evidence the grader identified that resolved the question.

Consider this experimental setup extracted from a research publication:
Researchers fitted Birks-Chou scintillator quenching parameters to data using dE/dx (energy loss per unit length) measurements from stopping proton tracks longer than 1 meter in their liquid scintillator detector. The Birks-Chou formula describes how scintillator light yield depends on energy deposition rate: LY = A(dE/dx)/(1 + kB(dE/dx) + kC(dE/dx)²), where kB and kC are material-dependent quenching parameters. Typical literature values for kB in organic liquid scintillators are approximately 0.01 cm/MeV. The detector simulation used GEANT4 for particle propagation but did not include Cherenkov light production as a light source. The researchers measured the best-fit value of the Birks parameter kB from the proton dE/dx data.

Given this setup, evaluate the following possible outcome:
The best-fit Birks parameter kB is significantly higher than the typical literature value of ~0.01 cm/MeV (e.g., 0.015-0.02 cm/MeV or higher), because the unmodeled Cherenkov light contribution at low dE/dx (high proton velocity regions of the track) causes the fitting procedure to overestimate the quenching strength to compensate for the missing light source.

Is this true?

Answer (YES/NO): YES